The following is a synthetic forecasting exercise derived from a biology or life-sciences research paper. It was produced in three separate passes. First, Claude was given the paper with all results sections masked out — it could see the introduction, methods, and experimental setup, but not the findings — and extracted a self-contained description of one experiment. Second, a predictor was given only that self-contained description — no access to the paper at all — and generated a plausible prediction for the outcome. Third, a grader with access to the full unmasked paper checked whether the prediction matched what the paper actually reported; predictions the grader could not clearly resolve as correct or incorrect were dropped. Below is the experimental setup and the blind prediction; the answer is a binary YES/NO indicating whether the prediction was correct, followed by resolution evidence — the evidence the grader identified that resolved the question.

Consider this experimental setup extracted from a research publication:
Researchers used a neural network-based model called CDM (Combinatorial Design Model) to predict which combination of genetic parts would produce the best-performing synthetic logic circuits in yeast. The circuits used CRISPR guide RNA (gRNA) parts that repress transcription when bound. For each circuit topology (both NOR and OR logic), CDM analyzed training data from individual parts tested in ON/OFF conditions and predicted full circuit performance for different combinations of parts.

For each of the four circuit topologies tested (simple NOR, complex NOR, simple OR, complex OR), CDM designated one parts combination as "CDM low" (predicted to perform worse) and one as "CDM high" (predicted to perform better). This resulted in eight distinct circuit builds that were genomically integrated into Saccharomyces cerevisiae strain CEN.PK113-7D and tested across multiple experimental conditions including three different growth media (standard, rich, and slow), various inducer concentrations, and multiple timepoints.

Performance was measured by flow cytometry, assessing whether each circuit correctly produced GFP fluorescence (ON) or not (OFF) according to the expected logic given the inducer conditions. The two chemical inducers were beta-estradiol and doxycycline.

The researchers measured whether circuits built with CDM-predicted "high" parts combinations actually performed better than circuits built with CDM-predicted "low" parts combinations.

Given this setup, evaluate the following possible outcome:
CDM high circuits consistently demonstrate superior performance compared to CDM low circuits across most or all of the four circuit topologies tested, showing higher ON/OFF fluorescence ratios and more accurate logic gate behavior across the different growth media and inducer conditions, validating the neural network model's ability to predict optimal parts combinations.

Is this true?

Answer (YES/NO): NO